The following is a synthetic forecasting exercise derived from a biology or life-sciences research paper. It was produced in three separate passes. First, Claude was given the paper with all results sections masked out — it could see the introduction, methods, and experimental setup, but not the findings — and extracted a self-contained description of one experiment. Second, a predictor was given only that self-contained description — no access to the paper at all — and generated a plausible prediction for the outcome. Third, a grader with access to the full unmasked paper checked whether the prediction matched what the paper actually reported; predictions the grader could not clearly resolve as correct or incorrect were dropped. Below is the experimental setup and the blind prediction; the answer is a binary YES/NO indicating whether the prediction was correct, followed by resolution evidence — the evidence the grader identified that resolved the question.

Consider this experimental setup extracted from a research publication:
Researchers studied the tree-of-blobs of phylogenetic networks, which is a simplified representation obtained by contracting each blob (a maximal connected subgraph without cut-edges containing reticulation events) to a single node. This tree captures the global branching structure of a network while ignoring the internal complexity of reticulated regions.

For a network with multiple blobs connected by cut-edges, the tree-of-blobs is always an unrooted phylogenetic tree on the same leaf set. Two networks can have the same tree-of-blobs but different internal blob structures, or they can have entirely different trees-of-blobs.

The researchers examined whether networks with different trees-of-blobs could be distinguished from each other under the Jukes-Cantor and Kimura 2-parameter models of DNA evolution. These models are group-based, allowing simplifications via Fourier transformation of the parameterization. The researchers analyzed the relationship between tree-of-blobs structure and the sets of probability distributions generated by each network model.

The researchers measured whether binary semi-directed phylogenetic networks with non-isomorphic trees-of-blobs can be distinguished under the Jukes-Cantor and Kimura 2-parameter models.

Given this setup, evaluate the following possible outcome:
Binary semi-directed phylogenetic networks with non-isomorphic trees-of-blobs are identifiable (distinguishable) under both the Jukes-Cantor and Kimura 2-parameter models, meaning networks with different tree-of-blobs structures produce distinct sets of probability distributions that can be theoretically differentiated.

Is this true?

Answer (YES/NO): YES